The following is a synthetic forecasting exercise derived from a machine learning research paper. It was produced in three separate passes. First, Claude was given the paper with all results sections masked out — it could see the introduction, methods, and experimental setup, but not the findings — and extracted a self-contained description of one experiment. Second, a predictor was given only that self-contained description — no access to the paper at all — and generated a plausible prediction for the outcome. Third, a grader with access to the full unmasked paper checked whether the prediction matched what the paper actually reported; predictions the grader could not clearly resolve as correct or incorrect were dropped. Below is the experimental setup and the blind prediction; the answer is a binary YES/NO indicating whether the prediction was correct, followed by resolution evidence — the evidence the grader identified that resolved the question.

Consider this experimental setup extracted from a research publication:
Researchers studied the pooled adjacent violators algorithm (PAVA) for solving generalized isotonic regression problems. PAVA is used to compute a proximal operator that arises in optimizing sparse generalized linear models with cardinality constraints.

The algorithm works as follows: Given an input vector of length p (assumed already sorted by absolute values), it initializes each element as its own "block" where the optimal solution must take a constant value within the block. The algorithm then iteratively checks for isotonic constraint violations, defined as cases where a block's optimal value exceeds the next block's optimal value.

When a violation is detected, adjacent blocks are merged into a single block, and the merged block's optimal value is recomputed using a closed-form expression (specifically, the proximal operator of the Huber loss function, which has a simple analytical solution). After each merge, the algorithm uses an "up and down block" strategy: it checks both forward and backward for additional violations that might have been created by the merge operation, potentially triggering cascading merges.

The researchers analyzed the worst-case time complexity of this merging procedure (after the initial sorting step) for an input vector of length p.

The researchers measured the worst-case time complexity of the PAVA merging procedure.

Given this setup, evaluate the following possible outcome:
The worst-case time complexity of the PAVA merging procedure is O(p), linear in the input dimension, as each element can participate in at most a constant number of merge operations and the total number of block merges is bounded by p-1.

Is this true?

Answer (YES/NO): YES